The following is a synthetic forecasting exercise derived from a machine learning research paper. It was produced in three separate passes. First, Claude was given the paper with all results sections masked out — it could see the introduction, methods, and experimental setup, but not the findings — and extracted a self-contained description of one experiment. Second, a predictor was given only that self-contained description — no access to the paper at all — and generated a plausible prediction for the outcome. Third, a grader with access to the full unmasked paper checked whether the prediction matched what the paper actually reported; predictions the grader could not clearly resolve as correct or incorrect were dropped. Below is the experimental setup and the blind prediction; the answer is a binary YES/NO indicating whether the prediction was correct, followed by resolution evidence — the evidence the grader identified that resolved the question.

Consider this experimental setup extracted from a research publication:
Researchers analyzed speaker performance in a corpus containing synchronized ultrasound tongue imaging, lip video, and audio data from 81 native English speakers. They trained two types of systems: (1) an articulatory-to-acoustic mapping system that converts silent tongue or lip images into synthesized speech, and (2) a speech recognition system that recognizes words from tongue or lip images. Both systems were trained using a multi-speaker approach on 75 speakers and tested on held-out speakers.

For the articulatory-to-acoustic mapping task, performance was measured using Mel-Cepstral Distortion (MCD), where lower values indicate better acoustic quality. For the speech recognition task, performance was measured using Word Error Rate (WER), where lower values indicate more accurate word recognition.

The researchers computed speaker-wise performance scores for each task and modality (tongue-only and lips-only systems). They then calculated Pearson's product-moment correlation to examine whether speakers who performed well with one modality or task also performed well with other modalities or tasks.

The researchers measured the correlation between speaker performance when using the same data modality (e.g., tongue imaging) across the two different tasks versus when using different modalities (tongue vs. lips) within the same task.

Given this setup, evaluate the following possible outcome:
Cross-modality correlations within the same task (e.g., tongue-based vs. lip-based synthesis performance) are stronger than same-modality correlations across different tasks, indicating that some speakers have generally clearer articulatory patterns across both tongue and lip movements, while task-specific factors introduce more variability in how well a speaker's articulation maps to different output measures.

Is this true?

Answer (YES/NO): YES